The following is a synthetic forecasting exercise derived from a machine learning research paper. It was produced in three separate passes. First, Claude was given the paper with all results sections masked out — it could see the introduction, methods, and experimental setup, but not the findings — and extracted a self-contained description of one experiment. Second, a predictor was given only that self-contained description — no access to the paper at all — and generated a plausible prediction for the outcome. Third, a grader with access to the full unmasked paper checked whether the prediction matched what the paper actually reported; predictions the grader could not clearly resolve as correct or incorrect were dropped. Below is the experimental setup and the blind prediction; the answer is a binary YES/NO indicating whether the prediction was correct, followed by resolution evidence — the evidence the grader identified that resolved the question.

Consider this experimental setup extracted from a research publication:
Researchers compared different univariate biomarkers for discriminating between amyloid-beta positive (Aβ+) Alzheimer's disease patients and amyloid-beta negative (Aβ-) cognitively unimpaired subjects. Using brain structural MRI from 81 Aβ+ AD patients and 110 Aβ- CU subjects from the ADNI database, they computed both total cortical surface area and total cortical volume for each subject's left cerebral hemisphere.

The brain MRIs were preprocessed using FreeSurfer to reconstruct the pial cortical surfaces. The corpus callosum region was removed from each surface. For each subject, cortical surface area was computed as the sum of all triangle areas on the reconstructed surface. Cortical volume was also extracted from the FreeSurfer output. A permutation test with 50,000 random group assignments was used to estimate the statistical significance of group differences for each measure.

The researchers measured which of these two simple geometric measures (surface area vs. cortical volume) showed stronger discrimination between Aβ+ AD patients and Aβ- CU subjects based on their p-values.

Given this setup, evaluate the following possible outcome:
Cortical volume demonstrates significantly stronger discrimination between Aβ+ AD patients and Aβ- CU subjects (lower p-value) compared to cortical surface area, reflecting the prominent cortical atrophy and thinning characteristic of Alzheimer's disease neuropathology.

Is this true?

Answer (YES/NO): NO